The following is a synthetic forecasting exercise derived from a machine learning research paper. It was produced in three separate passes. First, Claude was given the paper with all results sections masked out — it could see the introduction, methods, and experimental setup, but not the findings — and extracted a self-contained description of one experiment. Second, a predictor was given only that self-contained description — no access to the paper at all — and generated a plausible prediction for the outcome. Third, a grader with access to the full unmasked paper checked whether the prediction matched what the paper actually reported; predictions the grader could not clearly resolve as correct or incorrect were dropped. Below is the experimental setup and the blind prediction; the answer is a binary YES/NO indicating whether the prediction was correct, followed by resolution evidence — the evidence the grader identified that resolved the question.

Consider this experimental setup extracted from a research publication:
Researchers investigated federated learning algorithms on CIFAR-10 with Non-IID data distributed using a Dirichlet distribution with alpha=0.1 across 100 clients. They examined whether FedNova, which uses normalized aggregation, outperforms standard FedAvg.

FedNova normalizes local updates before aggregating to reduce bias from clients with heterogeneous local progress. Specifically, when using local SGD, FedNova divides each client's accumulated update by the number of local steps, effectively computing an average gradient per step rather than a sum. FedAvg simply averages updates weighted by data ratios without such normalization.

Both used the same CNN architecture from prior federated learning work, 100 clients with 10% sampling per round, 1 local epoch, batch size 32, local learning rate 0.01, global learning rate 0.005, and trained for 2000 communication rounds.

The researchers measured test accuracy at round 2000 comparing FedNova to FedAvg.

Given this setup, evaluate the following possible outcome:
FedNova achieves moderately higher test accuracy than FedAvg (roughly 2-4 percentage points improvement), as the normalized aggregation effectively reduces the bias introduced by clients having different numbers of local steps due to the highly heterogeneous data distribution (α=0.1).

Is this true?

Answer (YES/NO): NO